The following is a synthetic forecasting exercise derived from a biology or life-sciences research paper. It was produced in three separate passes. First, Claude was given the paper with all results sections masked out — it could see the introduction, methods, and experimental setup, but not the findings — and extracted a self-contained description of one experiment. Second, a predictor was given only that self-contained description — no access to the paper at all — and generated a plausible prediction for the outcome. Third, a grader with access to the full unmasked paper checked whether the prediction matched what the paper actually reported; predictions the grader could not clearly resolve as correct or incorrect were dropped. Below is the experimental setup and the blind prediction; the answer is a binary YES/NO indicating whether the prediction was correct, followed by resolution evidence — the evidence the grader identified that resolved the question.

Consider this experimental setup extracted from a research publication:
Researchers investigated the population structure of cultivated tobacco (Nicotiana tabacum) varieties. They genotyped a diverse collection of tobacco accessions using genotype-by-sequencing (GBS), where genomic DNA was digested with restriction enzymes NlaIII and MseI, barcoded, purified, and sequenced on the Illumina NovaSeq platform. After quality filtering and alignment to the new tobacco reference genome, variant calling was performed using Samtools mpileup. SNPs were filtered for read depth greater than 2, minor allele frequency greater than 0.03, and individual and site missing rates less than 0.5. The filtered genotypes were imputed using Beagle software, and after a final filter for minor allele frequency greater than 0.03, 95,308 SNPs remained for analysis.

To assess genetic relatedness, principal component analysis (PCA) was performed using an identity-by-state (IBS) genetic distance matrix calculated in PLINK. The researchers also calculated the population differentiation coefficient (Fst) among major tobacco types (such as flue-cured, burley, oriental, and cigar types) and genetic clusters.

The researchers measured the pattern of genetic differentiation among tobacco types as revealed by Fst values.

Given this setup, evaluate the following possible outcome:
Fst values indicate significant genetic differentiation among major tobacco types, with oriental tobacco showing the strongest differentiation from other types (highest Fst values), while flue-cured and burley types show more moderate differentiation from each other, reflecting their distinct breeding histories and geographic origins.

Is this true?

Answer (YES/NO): NO